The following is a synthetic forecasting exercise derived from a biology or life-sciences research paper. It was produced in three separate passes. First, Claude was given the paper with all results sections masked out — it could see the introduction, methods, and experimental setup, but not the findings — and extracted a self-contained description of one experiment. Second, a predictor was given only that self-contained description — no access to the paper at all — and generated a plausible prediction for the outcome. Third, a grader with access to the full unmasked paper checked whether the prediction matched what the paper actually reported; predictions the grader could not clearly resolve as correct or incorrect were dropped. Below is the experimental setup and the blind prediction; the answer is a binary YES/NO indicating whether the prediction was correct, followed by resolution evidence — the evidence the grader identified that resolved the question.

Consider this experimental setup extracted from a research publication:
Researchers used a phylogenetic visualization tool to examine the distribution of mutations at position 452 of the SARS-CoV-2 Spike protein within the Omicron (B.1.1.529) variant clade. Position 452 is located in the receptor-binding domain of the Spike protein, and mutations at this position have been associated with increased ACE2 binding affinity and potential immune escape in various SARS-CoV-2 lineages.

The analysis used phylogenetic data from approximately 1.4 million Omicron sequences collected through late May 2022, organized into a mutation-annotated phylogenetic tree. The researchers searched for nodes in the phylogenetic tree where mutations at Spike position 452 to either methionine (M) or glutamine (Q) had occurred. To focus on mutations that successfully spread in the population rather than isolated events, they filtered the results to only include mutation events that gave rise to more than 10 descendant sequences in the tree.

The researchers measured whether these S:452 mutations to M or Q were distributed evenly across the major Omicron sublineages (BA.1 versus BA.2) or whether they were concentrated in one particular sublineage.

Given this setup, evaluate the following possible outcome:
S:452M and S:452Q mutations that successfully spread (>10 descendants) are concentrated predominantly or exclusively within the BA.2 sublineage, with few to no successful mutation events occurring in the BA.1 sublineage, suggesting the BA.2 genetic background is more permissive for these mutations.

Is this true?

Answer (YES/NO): YES